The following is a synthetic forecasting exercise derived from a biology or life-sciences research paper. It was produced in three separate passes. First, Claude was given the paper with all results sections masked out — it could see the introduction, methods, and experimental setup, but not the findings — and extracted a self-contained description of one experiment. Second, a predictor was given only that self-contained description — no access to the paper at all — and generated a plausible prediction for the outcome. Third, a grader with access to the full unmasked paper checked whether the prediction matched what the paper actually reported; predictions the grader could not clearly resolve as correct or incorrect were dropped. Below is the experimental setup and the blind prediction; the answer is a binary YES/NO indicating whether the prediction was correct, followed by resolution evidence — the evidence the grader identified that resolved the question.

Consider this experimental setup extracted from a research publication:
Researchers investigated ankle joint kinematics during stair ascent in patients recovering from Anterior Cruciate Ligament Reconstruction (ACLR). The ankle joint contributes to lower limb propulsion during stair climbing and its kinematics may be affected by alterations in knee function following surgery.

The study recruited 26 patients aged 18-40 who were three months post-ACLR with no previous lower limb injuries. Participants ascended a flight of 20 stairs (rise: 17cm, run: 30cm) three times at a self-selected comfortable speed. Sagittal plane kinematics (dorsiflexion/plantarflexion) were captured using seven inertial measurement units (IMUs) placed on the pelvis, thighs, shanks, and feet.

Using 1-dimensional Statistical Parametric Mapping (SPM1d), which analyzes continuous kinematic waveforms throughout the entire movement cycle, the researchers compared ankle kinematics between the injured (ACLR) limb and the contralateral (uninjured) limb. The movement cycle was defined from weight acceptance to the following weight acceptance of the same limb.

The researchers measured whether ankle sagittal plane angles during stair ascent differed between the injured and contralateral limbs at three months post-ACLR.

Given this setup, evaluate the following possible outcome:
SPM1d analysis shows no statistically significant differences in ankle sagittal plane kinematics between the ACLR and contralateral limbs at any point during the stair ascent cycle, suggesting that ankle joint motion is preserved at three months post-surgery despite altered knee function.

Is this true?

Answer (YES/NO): NO